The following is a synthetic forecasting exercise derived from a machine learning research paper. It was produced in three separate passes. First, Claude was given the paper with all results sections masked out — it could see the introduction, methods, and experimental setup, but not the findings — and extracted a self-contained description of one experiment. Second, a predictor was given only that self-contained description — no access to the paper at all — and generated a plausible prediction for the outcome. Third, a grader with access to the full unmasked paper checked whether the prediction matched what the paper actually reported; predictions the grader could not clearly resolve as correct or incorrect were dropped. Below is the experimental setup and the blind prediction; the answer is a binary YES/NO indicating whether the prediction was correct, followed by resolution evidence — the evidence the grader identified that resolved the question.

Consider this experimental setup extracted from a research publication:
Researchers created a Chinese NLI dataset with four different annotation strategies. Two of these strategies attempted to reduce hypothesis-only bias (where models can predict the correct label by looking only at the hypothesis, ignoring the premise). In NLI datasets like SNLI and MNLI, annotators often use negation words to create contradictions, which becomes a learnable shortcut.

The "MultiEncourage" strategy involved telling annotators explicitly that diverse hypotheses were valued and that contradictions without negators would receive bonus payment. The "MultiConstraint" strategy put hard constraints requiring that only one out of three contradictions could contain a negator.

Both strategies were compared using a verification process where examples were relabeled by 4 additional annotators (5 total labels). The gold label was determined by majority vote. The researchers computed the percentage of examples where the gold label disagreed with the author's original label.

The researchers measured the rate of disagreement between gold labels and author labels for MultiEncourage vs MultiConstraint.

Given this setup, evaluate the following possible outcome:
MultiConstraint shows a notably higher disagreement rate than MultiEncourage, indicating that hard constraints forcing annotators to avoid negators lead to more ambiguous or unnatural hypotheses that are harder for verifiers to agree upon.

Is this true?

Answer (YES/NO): NO